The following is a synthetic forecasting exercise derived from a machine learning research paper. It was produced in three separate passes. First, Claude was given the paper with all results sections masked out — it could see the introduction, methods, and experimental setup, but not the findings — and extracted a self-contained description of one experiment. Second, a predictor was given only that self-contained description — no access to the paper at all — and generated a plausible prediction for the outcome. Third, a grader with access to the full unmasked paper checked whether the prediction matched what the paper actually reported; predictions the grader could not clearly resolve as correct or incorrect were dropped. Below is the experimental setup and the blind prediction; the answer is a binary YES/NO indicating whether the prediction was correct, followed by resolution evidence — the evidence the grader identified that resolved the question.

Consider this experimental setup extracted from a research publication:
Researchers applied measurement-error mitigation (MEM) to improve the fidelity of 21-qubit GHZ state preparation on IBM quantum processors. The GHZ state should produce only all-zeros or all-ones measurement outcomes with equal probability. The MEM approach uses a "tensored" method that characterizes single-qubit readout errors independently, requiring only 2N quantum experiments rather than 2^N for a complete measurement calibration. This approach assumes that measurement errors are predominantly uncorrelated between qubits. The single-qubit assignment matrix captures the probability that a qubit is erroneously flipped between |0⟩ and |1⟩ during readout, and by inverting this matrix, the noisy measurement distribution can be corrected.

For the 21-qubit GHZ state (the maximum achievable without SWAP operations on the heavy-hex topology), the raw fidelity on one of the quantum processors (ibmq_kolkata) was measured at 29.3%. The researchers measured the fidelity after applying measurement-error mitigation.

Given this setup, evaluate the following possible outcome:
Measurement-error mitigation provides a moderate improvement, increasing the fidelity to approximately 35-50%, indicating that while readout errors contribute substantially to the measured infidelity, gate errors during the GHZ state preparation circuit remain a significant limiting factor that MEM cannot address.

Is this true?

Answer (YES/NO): YES